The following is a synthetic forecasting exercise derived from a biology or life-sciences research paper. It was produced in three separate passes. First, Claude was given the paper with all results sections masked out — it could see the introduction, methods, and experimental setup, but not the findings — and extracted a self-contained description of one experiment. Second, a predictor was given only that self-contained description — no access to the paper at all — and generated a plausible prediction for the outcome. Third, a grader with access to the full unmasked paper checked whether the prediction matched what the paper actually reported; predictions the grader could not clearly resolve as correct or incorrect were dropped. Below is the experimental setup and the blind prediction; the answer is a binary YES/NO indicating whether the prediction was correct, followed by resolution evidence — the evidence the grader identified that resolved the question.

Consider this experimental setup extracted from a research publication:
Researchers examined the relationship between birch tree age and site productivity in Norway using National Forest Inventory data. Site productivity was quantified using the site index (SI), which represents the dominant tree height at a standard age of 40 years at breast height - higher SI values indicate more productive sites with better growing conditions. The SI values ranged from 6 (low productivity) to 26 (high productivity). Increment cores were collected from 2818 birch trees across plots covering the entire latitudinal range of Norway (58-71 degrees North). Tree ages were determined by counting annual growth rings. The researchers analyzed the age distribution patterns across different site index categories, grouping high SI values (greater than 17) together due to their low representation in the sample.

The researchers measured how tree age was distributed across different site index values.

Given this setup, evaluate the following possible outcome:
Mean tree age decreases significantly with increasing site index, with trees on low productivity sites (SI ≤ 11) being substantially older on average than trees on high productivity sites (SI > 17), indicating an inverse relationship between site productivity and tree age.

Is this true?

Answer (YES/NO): YES